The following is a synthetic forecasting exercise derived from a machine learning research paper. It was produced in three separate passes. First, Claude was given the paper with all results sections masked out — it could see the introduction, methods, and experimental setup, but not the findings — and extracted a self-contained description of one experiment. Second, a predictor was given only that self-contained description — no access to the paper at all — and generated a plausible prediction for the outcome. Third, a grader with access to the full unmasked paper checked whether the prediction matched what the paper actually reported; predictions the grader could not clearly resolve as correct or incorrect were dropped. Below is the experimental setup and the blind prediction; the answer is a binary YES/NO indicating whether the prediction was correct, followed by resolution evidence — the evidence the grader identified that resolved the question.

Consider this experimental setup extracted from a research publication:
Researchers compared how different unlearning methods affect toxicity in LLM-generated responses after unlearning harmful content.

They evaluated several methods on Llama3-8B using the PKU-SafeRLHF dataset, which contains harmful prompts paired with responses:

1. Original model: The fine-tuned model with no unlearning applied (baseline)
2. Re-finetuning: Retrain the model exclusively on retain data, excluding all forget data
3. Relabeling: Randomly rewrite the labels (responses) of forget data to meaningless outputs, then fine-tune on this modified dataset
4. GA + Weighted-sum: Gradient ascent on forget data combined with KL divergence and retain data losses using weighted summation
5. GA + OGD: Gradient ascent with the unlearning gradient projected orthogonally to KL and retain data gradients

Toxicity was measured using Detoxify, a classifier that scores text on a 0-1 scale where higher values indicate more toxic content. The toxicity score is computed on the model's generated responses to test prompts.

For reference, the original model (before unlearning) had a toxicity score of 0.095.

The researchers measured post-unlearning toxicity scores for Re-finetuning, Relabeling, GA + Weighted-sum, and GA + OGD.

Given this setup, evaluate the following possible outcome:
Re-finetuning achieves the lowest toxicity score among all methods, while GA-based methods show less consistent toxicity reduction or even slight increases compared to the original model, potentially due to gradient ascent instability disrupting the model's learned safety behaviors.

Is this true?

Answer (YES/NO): NO